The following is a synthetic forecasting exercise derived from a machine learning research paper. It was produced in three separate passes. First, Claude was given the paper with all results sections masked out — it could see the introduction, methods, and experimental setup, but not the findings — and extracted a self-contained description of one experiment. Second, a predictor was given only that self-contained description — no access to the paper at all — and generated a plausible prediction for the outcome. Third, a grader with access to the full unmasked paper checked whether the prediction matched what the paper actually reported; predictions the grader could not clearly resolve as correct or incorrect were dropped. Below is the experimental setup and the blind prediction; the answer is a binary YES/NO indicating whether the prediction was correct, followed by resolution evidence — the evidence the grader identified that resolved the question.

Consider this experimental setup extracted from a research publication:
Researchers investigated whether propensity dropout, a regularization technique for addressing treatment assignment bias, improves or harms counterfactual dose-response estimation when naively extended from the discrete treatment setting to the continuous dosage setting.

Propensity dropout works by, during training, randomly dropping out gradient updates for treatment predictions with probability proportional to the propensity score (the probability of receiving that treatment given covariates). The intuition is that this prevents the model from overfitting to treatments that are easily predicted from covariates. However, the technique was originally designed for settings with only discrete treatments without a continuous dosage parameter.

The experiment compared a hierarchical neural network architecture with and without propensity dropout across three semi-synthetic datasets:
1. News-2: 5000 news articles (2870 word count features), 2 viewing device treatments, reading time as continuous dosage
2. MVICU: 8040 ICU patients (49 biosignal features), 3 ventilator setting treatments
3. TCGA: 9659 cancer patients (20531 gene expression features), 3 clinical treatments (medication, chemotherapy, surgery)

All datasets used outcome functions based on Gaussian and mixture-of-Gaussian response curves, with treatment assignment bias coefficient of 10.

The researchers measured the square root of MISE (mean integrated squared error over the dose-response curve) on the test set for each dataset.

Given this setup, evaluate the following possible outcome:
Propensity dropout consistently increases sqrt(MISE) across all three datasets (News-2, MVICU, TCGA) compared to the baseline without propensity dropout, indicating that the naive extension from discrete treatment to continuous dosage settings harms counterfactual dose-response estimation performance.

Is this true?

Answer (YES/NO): YES